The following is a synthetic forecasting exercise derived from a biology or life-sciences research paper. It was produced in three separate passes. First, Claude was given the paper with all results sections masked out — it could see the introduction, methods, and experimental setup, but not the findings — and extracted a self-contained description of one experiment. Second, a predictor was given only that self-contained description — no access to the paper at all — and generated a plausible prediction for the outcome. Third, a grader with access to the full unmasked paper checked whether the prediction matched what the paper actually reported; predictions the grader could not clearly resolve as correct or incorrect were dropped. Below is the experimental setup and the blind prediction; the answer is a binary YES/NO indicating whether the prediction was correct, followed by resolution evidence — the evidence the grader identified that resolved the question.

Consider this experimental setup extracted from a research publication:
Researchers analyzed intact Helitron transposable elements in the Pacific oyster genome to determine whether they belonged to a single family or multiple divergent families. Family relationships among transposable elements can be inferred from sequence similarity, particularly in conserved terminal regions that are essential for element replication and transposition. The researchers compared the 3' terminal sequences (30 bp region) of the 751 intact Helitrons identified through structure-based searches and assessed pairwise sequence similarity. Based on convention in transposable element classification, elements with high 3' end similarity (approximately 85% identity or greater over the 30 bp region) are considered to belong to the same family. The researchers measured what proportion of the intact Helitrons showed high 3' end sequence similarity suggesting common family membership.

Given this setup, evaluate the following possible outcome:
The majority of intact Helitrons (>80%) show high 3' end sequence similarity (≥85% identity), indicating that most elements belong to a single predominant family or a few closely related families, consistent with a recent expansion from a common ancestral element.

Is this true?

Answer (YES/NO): YES